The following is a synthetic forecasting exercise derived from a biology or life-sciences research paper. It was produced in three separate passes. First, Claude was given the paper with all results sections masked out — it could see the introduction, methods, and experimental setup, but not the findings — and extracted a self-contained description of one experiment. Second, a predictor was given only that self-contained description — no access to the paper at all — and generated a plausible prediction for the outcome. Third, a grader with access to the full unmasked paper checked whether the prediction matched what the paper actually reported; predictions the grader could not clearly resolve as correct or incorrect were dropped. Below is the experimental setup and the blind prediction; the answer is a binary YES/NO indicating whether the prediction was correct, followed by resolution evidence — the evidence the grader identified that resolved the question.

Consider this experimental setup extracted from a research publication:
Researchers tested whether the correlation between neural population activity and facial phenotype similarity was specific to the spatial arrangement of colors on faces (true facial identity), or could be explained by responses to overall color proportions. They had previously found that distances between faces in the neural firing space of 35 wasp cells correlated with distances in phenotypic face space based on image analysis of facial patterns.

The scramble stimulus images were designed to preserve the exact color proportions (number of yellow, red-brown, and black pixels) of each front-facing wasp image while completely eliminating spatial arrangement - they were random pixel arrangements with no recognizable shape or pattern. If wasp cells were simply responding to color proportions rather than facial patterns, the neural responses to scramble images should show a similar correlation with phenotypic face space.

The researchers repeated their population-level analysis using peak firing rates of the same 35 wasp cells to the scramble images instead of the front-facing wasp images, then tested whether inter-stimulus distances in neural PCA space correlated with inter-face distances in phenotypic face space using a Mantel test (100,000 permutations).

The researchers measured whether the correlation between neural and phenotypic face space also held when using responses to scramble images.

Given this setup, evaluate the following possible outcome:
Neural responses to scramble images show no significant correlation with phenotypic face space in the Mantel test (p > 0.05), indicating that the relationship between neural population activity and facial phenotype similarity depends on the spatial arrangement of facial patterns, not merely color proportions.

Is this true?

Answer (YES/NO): YES